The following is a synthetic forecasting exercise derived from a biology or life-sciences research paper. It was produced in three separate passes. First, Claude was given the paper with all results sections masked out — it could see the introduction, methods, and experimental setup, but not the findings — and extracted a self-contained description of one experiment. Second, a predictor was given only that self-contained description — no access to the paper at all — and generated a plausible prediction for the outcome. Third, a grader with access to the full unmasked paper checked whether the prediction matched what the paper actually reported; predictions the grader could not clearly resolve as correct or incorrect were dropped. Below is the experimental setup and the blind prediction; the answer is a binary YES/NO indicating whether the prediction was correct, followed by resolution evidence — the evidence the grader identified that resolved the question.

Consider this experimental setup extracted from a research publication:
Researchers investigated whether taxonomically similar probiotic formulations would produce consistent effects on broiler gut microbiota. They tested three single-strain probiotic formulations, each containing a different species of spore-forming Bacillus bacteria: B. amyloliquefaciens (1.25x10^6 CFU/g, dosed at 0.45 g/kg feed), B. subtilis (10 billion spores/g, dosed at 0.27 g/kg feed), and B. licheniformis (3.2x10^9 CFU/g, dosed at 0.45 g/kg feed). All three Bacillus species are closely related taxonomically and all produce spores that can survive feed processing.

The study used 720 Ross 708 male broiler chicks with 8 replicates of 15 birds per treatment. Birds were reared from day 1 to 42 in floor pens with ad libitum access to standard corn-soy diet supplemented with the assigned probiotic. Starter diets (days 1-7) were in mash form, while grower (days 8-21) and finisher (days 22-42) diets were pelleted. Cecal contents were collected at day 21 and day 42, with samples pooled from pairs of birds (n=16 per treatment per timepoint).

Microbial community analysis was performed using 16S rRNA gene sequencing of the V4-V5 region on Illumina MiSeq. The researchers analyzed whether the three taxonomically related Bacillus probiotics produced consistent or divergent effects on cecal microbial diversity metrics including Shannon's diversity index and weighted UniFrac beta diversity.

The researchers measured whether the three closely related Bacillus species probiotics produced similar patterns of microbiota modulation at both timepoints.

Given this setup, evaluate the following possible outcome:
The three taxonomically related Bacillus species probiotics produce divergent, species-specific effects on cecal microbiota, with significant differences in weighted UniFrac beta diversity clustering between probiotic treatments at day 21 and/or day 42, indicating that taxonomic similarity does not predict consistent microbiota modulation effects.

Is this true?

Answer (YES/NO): NO